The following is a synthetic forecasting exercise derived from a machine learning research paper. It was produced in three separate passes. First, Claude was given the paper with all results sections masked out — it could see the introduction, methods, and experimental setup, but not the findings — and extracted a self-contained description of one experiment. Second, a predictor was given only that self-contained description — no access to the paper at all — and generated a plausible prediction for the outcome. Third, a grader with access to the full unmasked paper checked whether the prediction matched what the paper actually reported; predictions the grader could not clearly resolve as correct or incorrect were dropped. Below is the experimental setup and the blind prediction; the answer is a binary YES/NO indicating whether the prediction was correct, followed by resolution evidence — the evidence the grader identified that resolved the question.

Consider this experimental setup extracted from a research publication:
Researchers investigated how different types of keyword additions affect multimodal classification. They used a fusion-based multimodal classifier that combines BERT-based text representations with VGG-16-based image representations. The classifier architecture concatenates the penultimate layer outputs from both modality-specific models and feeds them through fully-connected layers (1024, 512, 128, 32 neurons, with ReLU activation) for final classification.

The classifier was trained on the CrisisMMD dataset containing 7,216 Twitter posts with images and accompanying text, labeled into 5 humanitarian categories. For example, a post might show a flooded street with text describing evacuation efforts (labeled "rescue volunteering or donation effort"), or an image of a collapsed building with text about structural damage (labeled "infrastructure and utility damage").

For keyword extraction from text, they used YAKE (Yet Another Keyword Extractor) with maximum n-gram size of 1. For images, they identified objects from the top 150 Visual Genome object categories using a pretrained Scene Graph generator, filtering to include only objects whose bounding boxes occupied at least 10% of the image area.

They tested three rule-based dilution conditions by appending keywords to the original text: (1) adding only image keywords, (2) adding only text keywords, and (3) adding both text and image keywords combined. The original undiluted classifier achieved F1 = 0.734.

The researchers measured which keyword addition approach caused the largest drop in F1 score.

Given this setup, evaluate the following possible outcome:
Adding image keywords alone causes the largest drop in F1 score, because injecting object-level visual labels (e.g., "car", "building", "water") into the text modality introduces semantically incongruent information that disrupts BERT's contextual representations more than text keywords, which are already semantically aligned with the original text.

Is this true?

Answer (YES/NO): NO